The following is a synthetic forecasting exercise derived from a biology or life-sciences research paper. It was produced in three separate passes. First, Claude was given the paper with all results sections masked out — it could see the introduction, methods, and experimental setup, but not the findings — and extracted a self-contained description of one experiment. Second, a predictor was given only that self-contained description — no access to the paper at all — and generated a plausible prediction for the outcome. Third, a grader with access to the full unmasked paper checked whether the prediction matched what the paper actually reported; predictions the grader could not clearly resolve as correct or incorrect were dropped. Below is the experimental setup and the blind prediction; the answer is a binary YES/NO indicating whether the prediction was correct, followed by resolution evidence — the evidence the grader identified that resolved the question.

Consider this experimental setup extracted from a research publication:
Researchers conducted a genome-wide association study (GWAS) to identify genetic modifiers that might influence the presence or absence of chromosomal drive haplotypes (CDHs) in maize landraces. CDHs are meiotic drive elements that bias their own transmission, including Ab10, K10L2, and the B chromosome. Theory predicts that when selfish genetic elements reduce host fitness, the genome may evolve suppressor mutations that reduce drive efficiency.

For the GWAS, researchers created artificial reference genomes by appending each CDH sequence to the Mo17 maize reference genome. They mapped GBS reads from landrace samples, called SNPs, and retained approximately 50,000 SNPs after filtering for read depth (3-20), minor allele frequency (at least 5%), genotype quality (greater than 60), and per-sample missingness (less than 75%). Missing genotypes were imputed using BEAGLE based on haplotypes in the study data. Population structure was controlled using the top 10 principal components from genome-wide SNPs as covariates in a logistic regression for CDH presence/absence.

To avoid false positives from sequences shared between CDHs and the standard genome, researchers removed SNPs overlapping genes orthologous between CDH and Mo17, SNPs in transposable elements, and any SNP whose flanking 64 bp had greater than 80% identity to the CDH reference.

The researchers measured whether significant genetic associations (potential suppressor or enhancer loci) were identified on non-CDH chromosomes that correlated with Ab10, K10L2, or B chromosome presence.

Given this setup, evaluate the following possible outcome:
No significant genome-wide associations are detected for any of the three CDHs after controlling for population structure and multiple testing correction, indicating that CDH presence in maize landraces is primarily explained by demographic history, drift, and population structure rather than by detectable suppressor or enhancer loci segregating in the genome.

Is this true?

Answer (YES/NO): NO